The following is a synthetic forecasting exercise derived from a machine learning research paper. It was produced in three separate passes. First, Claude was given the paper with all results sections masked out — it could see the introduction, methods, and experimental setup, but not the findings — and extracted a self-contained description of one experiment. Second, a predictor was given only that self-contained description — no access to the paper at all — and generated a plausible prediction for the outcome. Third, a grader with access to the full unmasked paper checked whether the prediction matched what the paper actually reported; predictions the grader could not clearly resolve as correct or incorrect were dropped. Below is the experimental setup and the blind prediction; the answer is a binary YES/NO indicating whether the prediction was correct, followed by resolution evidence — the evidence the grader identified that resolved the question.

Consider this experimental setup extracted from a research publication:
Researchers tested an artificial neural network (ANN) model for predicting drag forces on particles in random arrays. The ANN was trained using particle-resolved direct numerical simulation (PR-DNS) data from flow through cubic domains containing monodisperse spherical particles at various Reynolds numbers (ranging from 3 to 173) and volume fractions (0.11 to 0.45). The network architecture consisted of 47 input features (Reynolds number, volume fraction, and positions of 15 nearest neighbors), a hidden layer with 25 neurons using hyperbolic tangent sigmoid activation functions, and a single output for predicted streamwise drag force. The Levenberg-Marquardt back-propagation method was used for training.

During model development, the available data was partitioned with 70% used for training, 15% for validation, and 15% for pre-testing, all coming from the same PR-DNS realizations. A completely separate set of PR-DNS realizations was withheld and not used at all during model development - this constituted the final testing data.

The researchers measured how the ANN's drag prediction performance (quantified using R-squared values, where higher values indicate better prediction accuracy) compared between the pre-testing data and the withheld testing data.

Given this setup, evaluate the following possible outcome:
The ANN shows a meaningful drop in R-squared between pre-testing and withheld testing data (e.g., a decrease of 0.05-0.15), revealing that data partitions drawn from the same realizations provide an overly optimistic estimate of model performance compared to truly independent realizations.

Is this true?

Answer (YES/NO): NO